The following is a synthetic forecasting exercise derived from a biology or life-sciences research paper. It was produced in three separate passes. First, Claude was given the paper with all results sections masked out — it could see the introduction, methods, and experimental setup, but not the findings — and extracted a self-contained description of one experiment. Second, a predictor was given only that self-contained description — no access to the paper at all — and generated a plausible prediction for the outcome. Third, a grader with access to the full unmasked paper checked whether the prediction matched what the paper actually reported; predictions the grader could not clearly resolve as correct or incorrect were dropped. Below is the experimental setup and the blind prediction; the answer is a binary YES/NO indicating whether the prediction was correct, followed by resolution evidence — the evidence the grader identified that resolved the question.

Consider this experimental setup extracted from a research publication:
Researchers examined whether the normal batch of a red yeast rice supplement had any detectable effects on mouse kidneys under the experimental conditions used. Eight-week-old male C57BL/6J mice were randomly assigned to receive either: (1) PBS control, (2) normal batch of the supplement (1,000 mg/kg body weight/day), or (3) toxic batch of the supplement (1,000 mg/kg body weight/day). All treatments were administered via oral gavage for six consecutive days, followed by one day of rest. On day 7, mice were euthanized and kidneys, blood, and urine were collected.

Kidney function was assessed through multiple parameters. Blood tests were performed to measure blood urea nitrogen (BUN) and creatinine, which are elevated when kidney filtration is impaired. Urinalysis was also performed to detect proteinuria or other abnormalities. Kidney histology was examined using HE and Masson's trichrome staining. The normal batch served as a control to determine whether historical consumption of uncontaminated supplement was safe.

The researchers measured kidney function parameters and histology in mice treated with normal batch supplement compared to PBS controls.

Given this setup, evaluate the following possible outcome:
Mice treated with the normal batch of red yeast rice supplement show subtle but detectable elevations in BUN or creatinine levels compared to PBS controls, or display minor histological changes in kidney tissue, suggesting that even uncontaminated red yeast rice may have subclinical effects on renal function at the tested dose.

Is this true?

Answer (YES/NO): NO